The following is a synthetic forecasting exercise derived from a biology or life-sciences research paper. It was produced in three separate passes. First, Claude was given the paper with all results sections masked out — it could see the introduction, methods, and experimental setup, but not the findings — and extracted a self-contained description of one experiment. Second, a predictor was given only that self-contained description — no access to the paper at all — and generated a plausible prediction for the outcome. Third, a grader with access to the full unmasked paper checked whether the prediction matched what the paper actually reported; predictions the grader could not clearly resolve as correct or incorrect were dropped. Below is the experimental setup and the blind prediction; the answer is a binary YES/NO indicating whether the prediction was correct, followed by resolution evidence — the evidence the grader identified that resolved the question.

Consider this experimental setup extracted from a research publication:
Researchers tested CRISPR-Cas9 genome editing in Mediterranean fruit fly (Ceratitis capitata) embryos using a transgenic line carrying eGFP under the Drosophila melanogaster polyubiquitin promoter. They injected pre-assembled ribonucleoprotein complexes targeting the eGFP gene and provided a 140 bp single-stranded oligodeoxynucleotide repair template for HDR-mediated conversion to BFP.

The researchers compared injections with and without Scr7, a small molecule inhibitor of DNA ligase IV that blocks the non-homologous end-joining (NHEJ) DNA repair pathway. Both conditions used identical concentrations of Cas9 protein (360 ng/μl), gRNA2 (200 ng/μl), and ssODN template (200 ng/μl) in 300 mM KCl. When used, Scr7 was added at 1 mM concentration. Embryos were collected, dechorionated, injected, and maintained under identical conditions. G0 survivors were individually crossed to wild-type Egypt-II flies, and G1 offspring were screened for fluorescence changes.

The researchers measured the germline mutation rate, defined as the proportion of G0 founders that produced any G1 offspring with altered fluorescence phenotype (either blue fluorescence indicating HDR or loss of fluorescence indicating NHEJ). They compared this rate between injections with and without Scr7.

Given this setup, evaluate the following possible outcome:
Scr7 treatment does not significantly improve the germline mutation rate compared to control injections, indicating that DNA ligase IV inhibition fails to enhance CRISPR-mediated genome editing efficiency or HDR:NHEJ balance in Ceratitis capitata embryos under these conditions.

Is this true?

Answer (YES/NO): YES